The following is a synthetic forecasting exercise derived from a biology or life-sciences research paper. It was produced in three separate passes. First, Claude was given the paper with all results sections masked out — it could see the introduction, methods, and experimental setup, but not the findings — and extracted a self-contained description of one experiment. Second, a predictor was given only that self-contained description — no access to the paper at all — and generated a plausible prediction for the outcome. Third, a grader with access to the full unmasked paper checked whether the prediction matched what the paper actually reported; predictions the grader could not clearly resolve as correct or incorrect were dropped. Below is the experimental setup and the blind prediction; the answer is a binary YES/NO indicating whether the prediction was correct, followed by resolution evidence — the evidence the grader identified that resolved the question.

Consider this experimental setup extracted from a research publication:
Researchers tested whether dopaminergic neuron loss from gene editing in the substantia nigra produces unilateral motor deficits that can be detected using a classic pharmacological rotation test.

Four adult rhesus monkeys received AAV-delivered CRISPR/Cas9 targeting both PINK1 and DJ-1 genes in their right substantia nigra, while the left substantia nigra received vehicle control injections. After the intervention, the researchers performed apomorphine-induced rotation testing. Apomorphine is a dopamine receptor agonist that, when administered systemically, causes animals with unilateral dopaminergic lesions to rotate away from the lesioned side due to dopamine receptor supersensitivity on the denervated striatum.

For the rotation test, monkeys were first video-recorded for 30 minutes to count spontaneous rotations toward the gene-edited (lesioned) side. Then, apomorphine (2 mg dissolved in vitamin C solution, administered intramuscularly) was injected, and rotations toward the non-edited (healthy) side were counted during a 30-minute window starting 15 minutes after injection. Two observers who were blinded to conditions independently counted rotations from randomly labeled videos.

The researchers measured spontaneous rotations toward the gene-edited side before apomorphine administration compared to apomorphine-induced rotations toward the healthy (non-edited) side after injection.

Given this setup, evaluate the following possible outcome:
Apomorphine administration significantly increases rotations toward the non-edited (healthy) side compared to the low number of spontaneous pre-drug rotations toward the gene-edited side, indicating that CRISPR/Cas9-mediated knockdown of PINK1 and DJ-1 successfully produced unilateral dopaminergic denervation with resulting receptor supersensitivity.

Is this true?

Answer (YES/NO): YES